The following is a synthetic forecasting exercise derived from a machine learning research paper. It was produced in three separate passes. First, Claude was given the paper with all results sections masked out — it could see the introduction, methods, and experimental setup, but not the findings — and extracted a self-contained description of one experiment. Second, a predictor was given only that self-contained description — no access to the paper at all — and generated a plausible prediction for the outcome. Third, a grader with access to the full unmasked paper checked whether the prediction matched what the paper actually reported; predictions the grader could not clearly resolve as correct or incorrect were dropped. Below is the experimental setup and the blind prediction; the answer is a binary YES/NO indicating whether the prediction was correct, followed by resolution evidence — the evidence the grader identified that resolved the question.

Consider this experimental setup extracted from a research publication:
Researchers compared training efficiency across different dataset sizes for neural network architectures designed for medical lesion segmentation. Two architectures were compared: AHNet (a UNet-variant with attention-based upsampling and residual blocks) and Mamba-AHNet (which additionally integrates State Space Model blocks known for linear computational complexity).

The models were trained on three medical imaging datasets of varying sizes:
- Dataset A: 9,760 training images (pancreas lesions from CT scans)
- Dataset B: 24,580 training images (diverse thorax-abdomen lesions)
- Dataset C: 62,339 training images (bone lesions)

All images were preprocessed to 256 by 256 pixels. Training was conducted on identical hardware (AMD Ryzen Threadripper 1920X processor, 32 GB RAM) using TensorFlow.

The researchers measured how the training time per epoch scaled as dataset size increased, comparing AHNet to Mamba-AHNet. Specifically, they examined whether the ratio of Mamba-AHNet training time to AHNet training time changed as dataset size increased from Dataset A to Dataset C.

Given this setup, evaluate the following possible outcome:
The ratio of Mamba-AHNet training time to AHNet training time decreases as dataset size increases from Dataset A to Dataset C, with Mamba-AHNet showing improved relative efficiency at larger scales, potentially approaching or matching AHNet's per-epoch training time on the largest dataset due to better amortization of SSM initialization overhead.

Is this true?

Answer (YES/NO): NO